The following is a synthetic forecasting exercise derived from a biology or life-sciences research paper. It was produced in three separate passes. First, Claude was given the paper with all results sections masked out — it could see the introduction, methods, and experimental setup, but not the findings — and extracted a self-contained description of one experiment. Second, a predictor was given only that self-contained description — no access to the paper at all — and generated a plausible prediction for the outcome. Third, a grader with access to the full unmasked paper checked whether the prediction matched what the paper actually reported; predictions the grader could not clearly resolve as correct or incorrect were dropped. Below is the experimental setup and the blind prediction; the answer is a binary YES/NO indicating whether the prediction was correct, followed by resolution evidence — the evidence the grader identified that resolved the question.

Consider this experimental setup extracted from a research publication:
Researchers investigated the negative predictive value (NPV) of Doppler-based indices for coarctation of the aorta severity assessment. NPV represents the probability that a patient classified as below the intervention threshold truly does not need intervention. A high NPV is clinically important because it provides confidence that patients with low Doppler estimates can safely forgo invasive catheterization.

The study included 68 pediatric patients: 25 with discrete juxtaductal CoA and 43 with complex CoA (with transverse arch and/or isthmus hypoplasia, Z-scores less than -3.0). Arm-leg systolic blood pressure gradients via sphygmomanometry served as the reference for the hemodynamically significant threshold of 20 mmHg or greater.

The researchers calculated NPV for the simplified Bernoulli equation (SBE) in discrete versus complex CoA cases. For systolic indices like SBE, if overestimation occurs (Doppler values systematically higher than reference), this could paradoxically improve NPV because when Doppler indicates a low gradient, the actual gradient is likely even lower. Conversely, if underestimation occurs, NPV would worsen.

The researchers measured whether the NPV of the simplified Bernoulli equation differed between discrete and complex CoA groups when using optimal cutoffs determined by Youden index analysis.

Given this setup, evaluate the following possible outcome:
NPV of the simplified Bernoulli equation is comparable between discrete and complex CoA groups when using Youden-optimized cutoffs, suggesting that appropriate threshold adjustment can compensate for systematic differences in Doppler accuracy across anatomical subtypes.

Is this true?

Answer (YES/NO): NO